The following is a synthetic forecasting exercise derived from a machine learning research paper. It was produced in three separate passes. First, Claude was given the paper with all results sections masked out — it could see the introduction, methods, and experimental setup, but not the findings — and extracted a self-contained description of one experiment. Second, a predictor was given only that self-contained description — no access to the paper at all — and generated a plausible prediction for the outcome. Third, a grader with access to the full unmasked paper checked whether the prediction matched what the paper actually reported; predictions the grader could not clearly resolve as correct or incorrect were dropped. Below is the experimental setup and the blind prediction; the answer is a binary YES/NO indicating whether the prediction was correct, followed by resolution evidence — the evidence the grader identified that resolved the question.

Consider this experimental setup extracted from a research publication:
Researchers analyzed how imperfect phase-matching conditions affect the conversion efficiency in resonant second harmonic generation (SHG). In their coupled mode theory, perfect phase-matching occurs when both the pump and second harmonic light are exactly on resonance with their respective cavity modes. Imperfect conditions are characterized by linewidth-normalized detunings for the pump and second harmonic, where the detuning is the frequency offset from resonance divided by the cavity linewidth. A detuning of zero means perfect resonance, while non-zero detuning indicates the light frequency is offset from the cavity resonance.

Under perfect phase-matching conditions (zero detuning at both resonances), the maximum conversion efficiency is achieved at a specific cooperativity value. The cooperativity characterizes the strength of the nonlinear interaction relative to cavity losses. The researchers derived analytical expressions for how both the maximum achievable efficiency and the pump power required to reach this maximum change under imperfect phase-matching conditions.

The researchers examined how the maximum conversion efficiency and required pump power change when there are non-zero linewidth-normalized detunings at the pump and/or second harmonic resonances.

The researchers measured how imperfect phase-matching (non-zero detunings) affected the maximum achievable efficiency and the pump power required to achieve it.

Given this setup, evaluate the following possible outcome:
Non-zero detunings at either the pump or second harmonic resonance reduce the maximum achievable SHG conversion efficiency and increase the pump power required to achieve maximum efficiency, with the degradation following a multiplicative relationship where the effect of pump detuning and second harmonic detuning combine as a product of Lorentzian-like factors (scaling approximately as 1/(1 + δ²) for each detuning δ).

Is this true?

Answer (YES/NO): NO